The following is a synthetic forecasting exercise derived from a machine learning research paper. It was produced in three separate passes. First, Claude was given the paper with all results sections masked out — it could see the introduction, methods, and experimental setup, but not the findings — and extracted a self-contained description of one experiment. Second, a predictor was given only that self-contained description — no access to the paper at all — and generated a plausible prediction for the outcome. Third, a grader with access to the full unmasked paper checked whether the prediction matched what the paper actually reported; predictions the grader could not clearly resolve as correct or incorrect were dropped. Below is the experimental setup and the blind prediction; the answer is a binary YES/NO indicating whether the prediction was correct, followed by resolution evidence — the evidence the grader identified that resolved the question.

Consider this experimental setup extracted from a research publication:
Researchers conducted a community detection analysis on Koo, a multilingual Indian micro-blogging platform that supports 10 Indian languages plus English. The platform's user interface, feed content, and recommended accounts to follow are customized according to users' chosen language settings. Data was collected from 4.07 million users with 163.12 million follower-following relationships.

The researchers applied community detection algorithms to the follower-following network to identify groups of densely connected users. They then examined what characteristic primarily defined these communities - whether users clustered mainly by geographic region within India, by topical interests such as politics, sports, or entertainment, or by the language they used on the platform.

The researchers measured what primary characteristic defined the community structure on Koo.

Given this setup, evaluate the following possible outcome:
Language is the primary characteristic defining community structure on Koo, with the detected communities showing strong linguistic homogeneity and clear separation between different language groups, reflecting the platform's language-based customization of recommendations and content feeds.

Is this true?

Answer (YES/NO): YES